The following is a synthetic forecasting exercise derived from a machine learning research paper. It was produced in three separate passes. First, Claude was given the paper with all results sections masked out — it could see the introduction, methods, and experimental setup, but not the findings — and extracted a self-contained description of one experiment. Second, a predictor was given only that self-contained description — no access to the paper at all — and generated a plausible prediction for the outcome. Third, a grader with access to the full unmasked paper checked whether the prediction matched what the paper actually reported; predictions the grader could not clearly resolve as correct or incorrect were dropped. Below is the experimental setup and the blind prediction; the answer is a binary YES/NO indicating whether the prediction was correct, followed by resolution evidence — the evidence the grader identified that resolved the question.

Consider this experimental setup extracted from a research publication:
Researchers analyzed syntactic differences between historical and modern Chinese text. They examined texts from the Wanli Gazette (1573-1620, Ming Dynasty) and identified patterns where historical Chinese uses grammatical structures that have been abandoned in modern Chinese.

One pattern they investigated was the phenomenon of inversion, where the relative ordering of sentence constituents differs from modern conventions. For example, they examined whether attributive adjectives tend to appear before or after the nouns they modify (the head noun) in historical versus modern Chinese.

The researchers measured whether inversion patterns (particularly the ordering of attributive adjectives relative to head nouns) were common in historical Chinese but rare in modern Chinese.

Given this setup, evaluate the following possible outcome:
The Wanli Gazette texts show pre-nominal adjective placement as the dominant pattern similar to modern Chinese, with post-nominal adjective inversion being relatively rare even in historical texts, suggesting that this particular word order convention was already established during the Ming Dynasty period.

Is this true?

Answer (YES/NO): NO